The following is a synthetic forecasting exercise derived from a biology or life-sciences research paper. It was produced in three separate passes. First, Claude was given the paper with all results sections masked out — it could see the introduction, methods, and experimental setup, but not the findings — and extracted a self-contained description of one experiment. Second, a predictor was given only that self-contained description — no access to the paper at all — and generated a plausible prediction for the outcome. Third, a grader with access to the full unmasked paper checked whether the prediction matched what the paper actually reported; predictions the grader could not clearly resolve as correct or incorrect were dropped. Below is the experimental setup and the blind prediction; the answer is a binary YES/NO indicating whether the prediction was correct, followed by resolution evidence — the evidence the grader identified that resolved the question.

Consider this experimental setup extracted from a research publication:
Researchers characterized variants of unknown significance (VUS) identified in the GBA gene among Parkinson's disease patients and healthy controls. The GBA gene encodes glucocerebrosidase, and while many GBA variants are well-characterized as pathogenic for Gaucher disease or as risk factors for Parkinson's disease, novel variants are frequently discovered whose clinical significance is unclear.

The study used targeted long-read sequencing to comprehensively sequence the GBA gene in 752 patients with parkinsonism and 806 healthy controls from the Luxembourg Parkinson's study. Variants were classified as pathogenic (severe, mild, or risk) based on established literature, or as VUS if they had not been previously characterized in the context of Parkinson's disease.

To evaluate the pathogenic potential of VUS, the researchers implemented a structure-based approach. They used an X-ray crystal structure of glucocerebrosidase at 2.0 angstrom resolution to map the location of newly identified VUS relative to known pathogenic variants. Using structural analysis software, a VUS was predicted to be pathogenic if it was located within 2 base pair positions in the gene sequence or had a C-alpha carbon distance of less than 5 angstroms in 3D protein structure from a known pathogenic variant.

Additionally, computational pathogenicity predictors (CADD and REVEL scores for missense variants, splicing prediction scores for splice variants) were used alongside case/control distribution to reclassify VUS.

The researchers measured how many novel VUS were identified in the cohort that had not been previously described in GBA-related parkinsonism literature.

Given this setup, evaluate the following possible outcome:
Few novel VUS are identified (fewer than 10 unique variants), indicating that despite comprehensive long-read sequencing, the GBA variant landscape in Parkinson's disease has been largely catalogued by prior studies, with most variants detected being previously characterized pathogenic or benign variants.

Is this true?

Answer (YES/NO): YES